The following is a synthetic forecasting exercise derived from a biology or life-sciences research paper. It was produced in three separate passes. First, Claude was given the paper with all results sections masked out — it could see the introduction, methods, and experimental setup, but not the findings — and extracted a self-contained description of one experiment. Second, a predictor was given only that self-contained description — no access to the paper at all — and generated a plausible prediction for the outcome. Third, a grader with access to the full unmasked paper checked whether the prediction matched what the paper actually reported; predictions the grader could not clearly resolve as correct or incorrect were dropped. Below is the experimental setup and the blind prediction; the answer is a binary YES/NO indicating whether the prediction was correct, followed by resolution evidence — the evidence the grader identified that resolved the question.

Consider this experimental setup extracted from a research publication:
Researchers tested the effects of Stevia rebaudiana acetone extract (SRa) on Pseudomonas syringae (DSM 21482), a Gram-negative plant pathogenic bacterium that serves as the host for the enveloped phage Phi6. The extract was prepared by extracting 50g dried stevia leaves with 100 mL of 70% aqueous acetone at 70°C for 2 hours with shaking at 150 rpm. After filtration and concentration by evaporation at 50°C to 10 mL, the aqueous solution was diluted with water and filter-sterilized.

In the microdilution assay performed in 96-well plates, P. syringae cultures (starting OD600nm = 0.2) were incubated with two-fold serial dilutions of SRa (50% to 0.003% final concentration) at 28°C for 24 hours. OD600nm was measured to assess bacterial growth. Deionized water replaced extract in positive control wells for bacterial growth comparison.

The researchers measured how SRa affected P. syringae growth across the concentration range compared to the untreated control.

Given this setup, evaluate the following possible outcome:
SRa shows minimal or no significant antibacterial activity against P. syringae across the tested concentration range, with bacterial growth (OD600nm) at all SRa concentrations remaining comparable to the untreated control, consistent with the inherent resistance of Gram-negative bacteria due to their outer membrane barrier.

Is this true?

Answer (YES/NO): NO